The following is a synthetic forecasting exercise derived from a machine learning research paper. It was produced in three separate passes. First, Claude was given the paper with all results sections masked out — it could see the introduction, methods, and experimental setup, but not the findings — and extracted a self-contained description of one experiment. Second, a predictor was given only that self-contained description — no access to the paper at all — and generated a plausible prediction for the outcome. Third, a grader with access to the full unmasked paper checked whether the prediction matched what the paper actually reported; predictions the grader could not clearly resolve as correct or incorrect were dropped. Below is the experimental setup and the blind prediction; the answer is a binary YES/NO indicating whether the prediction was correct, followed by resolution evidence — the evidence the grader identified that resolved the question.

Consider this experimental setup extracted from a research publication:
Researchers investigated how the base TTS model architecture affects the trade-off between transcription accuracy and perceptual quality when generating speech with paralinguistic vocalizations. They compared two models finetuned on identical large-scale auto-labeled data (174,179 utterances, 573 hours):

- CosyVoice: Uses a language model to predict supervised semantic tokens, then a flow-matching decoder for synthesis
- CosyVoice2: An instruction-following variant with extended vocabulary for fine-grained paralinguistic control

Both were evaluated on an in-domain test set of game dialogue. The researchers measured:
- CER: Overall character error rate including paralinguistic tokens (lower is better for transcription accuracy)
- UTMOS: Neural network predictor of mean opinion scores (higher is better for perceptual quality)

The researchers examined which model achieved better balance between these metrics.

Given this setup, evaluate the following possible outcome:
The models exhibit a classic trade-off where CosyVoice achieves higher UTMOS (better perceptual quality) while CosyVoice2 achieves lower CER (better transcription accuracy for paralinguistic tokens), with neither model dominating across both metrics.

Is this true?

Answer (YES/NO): NO